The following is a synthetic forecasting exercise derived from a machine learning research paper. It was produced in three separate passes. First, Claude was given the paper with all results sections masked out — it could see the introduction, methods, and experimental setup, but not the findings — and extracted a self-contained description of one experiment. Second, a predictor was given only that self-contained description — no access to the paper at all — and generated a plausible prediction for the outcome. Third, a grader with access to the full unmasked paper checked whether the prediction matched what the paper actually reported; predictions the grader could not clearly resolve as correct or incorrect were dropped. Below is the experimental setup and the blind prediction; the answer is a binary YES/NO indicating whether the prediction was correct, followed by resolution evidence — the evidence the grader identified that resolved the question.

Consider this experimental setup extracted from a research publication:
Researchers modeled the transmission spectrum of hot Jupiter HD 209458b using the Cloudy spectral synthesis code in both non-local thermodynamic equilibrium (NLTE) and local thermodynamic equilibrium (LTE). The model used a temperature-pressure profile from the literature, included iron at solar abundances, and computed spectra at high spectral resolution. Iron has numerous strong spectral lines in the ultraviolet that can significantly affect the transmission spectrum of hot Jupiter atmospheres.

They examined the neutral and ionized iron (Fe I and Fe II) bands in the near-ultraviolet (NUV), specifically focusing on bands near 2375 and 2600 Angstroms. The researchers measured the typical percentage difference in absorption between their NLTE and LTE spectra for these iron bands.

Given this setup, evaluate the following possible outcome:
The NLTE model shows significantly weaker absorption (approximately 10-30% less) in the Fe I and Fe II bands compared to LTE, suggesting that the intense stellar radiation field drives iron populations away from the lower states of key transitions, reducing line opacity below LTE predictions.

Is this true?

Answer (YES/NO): NO